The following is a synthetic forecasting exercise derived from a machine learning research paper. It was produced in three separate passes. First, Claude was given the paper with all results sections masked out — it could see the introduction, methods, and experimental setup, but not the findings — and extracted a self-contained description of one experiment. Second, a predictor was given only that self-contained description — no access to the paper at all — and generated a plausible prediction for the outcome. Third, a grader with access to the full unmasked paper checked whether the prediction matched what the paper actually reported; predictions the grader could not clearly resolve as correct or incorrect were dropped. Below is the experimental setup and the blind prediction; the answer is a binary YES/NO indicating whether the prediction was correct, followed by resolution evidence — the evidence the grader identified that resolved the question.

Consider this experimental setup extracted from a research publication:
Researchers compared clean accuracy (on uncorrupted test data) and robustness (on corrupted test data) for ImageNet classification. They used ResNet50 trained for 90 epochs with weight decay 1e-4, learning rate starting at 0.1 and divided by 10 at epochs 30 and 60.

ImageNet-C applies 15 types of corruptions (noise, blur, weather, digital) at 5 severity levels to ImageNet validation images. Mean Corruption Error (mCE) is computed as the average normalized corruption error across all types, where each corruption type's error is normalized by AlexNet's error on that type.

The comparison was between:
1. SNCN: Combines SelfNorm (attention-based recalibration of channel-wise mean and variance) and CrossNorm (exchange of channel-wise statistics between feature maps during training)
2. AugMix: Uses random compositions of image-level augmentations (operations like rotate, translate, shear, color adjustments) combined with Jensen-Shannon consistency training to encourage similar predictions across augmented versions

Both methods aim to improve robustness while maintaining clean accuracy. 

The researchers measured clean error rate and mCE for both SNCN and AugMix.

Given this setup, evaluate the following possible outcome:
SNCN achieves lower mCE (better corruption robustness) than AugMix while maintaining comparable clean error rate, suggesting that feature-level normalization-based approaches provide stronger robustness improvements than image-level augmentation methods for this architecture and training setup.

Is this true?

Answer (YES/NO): NO